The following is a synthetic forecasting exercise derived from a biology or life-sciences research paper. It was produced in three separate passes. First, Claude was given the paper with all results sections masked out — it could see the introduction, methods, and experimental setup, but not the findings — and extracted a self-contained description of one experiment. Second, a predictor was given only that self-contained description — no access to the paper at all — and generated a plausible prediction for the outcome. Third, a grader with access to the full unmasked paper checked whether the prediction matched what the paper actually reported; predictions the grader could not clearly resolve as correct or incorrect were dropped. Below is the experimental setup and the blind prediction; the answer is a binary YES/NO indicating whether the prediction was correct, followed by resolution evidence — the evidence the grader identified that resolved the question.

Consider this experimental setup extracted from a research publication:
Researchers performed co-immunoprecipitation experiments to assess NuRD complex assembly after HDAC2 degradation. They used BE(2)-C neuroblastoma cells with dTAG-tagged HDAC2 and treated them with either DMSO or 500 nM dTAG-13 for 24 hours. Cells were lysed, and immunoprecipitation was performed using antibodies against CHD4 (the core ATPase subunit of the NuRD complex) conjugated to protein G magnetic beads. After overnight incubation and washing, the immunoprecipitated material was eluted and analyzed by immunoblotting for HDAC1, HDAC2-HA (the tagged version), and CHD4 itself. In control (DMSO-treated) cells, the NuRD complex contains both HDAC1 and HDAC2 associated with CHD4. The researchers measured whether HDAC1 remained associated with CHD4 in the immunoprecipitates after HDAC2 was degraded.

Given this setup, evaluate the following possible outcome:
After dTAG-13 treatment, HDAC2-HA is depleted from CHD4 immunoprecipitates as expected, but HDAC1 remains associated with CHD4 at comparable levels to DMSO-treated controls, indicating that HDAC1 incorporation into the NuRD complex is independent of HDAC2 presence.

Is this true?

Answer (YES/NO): NO